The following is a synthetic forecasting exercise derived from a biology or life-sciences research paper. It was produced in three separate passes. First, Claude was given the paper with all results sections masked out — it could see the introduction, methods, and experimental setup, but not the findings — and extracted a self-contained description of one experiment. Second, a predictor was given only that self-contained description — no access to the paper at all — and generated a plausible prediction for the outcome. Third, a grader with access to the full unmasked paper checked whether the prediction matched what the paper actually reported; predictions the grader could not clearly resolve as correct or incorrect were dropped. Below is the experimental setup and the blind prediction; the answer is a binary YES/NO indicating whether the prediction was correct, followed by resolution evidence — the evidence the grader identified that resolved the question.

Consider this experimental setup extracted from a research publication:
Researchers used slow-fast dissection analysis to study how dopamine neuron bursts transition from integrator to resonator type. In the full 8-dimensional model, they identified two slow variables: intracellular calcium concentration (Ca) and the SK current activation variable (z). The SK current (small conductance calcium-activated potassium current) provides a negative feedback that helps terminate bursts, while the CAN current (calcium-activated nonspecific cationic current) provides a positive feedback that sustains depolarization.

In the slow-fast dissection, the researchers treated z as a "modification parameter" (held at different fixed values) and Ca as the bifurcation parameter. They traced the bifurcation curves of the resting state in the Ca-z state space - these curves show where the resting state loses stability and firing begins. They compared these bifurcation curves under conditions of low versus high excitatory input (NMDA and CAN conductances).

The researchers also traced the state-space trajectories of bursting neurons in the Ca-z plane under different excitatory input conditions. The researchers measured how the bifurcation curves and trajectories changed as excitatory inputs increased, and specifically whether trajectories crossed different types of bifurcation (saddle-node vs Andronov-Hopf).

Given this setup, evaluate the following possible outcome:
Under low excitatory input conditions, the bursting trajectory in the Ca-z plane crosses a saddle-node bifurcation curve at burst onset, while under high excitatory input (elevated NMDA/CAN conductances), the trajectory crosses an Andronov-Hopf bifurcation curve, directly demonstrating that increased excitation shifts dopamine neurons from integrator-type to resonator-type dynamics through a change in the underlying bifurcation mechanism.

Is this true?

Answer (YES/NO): YES